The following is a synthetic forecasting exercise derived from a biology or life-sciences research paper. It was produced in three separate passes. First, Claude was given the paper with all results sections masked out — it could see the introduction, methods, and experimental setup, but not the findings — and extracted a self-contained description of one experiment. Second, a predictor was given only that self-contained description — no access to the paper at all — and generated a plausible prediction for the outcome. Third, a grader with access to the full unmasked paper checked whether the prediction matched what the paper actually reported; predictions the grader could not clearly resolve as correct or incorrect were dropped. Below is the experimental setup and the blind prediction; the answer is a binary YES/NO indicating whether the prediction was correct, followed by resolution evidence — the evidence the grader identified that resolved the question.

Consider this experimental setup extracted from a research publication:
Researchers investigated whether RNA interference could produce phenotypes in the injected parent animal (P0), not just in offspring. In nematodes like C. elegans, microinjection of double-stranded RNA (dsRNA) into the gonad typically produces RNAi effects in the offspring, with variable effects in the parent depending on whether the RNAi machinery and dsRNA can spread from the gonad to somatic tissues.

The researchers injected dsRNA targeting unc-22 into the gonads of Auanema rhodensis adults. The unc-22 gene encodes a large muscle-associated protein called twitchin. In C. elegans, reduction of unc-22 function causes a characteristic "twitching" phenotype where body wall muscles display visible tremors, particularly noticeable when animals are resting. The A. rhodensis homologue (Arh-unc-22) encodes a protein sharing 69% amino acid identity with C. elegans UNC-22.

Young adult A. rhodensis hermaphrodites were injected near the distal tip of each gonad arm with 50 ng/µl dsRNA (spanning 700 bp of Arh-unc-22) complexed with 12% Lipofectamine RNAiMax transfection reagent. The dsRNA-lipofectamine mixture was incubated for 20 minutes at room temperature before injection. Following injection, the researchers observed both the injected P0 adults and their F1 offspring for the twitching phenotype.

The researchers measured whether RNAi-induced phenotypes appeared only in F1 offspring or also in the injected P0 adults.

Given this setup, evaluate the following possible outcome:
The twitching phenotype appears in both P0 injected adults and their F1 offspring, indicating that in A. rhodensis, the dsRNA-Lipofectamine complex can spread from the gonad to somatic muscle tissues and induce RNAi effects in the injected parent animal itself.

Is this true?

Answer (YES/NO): YES